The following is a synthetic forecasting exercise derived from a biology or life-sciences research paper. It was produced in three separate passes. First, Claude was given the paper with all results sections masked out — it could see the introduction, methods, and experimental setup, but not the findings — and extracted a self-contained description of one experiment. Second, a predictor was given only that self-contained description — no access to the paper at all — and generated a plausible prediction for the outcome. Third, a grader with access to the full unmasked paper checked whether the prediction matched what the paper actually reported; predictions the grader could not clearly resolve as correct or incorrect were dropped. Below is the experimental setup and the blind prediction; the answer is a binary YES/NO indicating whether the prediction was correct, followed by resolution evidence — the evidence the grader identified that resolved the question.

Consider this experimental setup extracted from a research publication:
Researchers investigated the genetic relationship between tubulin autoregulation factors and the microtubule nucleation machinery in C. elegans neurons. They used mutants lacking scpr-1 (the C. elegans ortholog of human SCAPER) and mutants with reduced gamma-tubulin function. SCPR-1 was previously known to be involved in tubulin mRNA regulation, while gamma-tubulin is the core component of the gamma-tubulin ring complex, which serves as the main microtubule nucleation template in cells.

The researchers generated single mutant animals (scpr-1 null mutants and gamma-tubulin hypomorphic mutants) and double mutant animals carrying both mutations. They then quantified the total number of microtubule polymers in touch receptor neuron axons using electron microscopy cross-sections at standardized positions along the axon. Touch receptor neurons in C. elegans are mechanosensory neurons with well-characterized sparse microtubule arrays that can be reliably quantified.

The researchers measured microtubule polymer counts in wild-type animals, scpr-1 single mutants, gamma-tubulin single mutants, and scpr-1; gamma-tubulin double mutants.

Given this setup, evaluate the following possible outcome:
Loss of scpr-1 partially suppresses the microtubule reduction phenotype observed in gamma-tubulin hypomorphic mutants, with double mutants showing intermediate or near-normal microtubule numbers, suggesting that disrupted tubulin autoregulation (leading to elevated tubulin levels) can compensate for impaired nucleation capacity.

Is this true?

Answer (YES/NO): NO